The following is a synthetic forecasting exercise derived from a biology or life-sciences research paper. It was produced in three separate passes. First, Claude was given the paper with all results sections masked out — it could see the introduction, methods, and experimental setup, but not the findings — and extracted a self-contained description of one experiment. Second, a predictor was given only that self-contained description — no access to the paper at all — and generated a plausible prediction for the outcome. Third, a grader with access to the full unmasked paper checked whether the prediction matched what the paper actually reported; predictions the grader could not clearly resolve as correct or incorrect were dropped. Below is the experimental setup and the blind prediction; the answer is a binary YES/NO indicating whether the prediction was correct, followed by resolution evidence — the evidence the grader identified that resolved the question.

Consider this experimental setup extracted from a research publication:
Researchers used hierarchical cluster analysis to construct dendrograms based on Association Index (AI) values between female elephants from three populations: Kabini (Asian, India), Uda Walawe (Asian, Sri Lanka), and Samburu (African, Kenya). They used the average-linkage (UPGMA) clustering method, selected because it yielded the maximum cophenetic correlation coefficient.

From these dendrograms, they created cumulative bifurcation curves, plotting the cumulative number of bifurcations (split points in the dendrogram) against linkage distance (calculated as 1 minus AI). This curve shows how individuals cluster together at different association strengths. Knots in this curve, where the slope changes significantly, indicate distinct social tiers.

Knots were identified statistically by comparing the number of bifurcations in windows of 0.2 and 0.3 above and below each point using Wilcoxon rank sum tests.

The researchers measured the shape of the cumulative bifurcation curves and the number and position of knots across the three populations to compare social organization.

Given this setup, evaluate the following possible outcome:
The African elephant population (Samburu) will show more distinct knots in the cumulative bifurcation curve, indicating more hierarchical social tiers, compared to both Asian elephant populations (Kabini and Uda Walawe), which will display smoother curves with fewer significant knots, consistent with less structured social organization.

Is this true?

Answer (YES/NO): YES